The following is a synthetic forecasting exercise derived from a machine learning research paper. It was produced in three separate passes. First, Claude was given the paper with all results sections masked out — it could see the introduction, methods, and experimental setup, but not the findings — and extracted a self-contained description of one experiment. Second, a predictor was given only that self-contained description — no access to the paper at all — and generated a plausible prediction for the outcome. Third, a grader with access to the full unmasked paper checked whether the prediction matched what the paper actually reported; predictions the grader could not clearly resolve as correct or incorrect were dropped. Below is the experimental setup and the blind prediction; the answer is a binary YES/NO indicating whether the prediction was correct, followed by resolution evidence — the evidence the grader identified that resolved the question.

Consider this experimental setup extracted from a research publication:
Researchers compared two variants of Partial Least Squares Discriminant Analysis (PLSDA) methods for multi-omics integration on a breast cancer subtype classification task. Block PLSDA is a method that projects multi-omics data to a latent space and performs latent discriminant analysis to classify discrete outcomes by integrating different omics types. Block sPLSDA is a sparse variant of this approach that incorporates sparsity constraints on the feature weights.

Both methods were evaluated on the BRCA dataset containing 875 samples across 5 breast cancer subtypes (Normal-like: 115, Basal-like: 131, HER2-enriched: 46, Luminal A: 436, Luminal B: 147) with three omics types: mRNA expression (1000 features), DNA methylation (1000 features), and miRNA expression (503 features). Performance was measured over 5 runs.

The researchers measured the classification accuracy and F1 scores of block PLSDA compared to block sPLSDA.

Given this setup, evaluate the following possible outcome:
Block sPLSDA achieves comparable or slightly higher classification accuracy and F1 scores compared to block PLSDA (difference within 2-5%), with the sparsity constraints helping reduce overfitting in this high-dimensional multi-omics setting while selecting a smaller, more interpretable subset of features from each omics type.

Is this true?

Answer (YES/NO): NO